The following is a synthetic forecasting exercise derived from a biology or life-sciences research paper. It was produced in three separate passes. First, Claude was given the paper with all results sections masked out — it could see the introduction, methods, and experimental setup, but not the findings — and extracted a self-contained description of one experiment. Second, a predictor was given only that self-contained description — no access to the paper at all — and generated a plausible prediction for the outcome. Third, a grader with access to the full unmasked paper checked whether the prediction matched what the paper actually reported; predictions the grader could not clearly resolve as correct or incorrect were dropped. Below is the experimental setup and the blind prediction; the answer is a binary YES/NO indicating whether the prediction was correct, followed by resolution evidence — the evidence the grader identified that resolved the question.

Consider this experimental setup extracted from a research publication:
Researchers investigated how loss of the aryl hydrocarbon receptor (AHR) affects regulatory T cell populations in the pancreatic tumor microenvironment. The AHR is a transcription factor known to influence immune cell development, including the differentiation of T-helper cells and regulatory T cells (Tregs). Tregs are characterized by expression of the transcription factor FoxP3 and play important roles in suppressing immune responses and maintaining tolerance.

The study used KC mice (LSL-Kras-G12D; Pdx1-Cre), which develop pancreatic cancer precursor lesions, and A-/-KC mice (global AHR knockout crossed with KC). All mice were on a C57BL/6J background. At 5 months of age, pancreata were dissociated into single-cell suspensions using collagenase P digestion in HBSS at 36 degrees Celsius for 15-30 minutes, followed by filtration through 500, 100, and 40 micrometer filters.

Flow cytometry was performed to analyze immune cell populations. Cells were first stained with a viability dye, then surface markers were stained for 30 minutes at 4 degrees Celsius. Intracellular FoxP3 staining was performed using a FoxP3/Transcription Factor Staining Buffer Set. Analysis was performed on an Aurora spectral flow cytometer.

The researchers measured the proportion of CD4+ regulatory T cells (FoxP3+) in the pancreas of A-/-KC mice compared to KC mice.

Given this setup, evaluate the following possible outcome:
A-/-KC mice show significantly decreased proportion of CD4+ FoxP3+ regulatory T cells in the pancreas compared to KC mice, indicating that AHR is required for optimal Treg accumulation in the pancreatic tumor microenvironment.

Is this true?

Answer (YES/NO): YES